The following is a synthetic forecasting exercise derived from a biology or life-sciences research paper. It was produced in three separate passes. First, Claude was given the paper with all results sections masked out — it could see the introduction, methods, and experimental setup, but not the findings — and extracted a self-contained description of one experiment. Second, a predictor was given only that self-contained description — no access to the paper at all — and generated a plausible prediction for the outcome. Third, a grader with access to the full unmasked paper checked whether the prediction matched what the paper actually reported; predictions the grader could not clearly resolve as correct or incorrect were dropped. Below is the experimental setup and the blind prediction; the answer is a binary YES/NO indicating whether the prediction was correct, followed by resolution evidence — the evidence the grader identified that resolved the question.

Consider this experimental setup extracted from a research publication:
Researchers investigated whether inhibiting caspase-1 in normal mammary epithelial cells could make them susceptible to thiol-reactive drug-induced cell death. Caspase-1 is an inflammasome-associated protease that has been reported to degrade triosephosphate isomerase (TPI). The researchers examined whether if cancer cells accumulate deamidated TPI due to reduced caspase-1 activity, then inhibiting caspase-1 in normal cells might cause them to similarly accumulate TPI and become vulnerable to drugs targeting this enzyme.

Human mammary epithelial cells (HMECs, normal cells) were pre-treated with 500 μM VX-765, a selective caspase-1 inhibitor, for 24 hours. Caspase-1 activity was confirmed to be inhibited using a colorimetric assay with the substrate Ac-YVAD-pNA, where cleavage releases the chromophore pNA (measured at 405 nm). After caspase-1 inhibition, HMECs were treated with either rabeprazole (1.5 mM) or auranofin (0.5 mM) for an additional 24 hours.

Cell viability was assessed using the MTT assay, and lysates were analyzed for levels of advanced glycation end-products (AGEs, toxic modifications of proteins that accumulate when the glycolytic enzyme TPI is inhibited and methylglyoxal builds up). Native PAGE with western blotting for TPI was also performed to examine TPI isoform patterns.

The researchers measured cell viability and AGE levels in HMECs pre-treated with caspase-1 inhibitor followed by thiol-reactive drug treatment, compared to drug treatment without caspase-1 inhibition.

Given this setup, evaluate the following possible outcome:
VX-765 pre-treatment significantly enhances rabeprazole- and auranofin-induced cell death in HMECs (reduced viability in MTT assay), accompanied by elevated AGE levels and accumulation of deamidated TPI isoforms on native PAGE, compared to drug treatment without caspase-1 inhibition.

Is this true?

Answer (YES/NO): YES